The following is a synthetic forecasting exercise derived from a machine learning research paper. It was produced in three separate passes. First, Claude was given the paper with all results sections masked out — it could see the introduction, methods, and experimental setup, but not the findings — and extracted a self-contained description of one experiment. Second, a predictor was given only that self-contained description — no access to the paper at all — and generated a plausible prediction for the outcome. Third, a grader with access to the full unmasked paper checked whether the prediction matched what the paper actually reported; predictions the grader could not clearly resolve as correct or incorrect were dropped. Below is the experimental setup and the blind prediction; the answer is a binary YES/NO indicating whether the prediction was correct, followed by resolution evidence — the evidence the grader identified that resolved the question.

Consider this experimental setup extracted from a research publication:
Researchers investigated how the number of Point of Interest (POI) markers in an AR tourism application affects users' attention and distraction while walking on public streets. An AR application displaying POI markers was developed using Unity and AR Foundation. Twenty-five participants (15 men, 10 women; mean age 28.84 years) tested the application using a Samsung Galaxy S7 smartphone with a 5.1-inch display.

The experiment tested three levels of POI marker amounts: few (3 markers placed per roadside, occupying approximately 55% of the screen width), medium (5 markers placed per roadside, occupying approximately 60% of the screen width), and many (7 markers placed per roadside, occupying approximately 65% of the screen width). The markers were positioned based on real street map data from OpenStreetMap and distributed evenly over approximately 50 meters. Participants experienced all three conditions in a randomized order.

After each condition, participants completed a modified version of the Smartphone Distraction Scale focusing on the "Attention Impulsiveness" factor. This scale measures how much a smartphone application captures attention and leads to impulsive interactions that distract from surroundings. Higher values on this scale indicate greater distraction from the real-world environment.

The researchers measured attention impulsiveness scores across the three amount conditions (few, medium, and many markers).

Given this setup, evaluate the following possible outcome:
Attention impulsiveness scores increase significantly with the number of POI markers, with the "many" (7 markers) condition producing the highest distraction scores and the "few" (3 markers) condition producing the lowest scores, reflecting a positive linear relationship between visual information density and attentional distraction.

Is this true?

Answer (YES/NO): YES